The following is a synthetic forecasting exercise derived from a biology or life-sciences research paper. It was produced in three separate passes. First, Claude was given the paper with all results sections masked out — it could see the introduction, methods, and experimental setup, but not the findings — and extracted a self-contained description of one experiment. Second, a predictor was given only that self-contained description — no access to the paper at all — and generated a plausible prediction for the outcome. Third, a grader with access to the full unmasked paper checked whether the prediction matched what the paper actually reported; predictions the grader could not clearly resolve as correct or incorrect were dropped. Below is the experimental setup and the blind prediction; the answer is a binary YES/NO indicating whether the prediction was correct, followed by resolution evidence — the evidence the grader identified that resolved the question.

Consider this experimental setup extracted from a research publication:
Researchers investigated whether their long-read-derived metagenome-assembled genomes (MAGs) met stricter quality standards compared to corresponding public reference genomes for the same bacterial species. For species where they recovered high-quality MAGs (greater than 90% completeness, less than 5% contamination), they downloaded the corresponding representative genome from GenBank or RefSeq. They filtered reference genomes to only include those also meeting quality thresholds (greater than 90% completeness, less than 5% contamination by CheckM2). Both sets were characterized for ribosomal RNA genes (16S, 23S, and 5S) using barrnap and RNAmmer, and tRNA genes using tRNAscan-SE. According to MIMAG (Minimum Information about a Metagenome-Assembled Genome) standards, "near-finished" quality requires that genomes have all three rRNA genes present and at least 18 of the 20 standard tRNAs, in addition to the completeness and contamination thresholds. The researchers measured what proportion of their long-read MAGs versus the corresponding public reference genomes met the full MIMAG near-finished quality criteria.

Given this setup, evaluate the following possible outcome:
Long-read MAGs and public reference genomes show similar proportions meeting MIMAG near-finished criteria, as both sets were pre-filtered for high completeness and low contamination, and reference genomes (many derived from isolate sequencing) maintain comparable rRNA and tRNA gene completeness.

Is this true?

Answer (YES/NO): NO